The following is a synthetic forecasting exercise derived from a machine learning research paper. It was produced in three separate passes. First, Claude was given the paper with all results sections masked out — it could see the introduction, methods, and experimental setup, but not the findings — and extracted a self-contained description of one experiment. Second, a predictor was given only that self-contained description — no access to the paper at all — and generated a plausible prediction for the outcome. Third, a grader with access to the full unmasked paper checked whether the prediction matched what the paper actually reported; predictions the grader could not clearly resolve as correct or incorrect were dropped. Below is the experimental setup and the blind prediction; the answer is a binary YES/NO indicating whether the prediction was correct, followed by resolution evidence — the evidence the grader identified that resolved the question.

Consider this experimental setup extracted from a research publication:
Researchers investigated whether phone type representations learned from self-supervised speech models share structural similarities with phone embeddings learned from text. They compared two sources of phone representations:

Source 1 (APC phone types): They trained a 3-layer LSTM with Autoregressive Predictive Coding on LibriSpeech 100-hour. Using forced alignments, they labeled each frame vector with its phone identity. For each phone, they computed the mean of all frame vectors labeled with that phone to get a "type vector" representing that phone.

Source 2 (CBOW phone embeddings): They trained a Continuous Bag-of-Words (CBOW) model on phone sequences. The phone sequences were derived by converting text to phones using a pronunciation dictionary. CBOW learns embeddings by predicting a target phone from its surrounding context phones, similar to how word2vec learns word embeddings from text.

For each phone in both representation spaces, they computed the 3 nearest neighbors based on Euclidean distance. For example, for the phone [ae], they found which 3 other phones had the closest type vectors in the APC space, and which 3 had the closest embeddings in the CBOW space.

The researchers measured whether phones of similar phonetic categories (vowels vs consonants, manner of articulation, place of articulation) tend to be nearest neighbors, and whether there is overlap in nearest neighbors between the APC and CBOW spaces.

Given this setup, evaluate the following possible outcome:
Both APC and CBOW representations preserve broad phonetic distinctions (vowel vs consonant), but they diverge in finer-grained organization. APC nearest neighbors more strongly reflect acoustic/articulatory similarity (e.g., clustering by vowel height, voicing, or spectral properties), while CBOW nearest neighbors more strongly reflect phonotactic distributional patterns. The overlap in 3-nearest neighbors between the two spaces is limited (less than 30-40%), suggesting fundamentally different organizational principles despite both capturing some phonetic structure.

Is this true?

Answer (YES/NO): NO